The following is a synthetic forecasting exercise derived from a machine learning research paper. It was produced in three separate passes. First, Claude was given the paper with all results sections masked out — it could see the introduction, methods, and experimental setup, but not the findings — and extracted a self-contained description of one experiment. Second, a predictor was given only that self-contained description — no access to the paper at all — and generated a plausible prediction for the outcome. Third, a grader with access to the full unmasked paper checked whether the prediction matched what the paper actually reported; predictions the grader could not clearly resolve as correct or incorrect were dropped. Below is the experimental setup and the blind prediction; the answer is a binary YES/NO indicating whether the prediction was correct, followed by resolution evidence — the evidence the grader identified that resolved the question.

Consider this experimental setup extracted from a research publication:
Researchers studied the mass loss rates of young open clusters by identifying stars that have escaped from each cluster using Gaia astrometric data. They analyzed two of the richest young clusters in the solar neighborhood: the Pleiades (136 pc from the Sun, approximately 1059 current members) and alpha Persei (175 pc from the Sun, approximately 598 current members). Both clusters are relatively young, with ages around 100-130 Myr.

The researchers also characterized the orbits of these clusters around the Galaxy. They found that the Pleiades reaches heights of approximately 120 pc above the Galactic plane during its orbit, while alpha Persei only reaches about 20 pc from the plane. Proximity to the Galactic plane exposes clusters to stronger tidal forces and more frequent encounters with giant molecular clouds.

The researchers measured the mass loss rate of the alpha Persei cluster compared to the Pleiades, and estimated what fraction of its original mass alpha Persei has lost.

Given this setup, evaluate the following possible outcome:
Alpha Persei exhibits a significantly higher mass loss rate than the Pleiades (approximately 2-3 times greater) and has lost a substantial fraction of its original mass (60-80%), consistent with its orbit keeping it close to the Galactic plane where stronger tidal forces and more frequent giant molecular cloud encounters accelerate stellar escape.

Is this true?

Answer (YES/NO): NO